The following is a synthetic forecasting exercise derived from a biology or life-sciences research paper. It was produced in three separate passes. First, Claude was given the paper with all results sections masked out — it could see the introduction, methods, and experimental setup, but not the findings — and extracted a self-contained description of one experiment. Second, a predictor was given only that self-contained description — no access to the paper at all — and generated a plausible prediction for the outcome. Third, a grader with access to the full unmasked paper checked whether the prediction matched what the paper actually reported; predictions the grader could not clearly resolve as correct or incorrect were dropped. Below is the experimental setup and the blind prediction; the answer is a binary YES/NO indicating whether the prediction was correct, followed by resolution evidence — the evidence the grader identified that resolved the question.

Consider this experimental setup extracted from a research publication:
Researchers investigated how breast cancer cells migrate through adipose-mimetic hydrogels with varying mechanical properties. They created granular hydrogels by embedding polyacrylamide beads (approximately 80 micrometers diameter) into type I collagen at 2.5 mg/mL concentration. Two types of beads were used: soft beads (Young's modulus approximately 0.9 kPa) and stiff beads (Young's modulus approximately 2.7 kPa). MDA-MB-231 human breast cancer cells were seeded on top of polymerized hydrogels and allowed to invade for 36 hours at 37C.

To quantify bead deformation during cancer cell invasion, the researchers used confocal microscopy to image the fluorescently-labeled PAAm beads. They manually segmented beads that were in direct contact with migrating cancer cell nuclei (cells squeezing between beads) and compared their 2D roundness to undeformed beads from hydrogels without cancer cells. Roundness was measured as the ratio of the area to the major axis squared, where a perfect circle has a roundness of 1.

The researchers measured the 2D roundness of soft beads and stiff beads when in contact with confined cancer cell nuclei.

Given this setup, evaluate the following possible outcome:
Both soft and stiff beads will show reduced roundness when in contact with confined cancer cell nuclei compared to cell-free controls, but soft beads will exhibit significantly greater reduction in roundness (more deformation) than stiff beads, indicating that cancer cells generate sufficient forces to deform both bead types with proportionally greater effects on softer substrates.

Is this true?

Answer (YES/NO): YES